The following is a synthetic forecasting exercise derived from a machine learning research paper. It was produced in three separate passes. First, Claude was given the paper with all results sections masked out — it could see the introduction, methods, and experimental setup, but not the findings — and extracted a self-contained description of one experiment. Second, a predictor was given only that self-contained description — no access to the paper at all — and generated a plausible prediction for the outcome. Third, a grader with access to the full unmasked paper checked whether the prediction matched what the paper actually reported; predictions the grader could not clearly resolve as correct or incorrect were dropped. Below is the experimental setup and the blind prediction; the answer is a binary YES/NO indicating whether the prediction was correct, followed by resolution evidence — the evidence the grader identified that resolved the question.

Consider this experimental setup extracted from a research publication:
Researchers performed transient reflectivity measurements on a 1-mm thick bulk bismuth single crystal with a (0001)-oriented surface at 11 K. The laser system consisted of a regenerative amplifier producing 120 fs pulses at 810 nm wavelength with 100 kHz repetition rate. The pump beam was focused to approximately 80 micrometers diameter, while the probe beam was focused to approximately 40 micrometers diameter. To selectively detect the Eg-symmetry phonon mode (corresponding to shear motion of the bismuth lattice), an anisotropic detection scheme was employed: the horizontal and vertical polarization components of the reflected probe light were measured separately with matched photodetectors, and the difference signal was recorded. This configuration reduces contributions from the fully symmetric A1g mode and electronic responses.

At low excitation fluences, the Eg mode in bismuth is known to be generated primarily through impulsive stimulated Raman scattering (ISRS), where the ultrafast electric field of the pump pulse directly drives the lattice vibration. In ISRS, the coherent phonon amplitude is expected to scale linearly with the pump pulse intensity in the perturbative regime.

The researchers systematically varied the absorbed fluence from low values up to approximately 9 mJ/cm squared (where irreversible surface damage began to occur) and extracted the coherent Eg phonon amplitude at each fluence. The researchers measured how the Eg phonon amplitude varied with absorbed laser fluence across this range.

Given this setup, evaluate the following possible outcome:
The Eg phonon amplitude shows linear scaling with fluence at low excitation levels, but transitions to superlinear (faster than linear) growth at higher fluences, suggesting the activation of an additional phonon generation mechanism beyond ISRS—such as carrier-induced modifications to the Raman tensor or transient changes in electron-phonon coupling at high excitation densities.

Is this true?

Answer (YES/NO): NO